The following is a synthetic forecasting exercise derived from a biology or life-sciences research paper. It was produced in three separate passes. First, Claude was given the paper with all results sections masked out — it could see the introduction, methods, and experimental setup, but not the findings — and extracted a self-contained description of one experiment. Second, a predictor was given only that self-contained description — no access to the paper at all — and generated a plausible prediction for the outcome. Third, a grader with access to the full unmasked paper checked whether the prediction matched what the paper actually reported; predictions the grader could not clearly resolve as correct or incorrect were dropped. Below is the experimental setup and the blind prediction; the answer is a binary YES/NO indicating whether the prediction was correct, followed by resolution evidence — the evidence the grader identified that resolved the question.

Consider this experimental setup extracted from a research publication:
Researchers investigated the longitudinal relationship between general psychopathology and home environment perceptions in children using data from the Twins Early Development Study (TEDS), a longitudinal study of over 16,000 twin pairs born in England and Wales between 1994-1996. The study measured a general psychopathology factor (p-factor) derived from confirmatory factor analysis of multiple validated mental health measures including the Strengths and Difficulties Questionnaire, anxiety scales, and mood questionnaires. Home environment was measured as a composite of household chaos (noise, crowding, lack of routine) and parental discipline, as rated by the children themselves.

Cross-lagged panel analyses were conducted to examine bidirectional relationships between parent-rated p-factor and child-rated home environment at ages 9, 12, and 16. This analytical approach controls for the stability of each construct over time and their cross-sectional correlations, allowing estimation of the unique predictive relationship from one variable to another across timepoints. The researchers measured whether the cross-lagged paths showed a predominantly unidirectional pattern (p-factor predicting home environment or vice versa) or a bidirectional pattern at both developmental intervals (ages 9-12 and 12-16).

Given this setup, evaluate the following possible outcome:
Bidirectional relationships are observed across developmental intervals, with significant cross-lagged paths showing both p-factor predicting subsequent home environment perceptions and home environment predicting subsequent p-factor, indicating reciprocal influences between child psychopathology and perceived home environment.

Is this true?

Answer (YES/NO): YES